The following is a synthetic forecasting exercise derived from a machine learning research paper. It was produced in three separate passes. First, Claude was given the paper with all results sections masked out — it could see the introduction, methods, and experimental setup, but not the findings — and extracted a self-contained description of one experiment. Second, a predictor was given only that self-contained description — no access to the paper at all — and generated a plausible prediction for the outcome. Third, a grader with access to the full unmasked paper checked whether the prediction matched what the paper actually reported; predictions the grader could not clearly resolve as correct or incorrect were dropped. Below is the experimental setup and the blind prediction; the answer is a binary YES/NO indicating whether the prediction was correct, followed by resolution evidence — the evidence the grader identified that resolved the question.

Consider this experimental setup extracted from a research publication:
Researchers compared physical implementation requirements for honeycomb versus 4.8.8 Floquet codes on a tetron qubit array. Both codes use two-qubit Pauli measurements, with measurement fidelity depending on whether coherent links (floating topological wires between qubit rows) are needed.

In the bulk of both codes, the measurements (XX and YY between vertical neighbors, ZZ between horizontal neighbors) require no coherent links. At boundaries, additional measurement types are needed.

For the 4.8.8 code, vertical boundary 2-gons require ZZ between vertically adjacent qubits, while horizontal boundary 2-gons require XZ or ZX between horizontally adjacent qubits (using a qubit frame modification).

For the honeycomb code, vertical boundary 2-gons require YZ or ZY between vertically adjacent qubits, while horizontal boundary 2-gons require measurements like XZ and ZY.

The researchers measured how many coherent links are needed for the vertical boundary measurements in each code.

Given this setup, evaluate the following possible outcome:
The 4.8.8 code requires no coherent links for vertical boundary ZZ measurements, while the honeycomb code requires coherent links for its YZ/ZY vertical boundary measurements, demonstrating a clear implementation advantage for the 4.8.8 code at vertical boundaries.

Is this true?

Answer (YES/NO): YES